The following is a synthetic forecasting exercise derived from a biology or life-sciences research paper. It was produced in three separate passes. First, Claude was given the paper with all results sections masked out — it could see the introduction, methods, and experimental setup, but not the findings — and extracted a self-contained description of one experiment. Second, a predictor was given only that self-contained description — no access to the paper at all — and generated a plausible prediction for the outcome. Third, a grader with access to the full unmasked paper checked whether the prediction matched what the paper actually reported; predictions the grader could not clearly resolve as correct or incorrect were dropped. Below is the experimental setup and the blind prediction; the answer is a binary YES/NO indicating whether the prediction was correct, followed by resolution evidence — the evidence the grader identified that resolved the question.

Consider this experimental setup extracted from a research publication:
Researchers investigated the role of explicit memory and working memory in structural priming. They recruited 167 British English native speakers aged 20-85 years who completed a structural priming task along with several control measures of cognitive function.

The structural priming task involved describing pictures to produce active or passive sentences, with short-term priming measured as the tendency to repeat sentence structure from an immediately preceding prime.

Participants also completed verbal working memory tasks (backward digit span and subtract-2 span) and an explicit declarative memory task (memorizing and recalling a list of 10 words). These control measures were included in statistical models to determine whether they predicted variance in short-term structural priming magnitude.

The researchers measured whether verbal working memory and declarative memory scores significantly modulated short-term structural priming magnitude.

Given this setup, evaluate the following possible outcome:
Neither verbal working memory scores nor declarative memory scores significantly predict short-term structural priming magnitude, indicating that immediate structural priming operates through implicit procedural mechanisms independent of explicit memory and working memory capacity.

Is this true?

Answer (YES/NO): YES